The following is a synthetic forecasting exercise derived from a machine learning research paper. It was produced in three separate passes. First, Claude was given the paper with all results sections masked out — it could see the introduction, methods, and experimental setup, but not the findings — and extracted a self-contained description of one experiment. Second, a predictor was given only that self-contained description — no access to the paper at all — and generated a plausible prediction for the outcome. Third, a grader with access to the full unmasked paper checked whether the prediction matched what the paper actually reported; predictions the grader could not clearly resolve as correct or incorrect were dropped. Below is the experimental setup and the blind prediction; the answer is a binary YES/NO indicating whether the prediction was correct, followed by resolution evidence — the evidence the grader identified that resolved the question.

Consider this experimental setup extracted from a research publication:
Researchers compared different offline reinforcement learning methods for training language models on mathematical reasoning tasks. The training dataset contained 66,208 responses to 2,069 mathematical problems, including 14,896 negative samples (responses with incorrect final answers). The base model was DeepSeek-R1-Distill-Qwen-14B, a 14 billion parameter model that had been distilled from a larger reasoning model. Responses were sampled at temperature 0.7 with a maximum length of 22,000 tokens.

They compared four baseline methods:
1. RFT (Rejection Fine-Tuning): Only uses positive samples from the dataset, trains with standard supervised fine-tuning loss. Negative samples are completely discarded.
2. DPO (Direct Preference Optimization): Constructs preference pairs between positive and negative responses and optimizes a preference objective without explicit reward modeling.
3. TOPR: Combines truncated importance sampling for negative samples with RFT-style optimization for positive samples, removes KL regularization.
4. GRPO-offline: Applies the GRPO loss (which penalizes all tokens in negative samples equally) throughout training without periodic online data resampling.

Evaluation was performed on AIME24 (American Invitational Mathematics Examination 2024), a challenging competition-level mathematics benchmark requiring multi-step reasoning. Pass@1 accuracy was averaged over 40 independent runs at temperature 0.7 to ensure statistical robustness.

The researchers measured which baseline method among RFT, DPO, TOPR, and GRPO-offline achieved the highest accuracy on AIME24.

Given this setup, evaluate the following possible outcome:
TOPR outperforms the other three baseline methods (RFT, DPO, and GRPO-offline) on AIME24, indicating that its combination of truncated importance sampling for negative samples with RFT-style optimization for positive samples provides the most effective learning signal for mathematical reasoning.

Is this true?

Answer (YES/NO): NO